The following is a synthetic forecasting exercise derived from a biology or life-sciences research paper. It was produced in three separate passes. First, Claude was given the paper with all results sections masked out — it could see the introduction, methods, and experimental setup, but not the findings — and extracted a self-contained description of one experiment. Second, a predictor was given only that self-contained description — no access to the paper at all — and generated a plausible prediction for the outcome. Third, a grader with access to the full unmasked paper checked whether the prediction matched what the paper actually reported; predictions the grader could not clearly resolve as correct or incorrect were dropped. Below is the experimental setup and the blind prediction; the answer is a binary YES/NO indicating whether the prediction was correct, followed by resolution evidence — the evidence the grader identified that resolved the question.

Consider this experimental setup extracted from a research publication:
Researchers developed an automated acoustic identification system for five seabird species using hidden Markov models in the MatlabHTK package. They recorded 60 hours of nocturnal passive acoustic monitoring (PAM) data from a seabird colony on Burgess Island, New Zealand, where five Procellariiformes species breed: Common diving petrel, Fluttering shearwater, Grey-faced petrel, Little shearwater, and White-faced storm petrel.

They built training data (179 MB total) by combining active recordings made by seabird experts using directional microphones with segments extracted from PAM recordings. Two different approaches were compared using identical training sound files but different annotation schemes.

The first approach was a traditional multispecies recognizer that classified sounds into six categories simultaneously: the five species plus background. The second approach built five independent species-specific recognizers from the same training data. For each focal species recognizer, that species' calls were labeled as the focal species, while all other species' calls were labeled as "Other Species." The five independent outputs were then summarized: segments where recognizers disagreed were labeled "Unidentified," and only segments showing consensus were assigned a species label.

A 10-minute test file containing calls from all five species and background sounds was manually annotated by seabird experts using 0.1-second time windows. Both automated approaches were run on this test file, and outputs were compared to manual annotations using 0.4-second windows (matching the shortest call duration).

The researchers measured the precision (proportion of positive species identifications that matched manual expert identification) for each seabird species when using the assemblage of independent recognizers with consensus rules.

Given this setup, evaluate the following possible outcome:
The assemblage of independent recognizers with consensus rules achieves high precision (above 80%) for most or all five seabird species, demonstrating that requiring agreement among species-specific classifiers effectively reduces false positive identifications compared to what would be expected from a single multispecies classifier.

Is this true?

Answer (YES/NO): YES